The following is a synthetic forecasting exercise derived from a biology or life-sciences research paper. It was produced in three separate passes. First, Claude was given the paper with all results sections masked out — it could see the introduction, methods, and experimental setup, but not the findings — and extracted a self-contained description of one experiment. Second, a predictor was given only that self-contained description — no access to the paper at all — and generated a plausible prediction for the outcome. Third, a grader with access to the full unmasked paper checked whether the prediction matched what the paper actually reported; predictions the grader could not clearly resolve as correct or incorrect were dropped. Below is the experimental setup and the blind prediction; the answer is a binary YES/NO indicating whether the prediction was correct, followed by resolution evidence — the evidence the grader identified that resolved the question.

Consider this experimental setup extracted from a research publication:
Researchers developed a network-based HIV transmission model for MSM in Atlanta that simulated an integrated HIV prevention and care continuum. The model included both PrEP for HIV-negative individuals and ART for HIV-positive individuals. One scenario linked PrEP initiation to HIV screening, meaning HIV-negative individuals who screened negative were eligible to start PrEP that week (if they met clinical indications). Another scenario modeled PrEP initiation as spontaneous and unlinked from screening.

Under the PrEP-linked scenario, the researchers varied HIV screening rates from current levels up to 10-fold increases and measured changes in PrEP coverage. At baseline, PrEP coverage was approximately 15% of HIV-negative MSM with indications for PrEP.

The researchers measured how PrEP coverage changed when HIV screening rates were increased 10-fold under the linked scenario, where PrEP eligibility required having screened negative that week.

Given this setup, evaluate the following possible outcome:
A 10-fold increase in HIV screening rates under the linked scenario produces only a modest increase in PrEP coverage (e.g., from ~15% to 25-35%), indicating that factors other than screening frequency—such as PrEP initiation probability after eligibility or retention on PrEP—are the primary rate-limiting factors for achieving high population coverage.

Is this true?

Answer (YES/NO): NO